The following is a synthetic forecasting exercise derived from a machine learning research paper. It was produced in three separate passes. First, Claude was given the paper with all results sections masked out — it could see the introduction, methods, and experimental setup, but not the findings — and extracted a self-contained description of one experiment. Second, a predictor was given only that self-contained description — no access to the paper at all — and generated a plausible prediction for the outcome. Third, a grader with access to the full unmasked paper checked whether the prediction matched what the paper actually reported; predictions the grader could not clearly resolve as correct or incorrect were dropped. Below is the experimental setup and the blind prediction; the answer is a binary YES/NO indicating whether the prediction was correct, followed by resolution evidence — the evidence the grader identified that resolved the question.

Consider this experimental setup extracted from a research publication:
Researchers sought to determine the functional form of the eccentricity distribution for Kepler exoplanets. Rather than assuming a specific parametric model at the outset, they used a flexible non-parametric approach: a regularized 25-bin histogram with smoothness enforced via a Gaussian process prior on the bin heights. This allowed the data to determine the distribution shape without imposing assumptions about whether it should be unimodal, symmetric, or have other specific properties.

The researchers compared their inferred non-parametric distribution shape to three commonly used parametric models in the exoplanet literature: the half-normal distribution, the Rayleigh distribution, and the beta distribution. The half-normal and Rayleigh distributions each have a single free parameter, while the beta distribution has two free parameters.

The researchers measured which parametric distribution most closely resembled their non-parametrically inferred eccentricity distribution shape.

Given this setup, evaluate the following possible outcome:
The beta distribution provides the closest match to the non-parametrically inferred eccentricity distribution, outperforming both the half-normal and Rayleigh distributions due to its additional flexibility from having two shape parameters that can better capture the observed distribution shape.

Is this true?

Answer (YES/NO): YES